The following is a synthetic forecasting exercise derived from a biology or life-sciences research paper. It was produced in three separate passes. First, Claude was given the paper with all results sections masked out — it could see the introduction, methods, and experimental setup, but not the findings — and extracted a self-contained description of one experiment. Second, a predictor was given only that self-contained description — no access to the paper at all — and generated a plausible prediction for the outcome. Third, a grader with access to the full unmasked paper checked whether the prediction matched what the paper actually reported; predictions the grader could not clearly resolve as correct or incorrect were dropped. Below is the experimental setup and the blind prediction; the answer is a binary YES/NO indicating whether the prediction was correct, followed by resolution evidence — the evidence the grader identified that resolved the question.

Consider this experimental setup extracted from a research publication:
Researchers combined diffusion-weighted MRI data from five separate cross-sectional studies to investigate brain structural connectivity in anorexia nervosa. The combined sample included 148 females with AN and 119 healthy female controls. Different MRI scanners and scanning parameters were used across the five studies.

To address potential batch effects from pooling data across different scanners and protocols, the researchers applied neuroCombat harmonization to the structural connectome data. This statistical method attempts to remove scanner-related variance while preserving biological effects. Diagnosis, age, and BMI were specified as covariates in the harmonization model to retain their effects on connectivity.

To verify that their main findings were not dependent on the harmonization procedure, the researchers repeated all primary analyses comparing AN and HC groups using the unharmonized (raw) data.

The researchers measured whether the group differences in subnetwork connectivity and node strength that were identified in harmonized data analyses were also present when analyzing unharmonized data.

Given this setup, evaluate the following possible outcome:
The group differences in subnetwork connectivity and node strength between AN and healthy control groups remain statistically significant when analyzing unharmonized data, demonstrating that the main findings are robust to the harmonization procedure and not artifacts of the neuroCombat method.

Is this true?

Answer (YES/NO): YES